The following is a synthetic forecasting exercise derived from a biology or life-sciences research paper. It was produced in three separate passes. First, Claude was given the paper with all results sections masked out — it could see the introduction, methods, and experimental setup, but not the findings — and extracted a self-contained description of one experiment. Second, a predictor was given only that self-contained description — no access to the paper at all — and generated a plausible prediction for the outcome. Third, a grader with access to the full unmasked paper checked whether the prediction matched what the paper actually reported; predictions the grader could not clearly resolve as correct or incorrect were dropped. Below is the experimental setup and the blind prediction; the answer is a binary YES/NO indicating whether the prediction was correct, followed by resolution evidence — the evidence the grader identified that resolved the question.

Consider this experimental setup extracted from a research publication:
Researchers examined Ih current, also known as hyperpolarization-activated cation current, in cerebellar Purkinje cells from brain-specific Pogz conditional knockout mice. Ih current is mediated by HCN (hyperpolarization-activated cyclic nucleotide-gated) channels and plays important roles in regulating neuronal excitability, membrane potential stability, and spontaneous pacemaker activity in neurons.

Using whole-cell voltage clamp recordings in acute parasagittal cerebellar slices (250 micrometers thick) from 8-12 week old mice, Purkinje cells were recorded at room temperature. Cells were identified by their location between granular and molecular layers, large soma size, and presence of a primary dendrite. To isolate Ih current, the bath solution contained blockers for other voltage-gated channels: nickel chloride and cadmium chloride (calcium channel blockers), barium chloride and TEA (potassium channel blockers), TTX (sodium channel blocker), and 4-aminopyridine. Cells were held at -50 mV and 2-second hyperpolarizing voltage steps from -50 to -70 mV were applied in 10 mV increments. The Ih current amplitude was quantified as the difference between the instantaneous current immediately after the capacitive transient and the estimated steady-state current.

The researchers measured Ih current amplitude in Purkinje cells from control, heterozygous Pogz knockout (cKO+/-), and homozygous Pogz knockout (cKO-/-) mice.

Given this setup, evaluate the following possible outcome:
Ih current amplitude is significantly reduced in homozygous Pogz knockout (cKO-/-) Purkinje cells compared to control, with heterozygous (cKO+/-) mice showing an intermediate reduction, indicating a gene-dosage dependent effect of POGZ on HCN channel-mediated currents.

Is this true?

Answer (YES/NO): NO